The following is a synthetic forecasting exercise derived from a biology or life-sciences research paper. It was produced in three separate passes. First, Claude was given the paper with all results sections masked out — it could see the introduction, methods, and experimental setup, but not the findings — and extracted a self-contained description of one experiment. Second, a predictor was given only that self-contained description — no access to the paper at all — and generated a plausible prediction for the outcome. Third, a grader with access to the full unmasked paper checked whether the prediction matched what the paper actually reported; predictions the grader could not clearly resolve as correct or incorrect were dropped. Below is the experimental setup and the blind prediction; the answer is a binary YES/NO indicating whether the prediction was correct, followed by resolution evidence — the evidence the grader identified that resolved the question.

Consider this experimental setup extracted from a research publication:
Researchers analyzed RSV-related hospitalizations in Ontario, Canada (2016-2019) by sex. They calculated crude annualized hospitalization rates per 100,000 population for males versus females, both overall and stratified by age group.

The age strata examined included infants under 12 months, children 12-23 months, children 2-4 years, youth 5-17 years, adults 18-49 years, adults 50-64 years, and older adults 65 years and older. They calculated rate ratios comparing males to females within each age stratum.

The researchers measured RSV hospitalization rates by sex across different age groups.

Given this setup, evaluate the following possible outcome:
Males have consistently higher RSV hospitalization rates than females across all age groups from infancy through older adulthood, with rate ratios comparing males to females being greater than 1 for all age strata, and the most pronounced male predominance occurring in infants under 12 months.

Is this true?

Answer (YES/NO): NO